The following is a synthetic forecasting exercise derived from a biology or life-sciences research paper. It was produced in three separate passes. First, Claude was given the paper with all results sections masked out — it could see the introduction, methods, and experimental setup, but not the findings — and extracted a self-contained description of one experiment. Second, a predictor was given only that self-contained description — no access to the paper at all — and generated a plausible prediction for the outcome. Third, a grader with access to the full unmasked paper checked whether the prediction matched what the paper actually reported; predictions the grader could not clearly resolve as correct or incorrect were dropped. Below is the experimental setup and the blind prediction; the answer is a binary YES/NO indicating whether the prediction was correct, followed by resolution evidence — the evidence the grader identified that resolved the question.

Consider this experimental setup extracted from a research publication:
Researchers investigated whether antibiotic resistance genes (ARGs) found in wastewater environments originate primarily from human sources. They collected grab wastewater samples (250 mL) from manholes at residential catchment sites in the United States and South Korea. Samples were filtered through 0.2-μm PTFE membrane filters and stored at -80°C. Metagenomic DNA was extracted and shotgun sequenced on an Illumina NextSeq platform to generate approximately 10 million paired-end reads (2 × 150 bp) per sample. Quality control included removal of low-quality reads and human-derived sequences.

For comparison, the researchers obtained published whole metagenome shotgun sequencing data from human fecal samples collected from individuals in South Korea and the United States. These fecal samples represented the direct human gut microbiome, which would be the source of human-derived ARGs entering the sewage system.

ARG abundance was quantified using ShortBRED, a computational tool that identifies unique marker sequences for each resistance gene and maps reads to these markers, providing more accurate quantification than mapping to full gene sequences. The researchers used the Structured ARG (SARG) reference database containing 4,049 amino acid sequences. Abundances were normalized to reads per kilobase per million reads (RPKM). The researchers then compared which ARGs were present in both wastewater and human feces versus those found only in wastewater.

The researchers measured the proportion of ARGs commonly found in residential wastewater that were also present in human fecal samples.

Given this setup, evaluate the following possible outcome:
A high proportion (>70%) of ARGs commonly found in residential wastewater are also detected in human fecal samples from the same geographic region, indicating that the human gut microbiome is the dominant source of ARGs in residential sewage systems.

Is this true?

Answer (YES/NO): NO